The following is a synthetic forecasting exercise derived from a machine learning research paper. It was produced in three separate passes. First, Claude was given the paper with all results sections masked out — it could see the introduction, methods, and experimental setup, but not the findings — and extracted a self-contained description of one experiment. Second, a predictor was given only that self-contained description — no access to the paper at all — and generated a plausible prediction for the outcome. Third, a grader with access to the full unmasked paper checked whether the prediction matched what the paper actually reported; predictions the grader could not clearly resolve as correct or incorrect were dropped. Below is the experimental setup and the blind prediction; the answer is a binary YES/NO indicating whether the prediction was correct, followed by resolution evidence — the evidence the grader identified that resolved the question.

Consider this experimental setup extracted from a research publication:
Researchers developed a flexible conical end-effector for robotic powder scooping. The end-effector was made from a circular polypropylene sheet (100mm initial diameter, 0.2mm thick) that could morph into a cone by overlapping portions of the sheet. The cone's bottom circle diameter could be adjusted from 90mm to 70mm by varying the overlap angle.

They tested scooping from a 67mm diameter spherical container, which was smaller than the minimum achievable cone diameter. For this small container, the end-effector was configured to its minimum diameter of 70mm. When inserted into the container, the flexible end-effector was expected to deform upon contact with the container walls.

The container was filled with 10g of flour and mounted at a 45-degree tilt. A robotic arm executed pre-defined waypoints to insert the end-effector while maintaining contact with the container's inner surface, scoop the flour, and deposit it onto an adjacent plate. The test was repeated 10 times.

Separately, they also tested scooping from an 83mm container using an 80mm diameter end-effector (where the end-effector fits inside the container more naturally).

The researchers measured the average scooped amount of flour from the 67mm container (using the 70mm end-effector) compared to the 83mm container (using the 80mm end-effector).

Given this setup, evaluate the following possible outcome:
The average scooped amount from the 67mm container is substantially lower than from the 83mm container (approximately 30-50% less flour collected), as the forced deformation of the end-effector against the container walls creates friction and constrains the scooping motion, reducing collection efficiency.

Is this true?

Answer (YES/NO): NO